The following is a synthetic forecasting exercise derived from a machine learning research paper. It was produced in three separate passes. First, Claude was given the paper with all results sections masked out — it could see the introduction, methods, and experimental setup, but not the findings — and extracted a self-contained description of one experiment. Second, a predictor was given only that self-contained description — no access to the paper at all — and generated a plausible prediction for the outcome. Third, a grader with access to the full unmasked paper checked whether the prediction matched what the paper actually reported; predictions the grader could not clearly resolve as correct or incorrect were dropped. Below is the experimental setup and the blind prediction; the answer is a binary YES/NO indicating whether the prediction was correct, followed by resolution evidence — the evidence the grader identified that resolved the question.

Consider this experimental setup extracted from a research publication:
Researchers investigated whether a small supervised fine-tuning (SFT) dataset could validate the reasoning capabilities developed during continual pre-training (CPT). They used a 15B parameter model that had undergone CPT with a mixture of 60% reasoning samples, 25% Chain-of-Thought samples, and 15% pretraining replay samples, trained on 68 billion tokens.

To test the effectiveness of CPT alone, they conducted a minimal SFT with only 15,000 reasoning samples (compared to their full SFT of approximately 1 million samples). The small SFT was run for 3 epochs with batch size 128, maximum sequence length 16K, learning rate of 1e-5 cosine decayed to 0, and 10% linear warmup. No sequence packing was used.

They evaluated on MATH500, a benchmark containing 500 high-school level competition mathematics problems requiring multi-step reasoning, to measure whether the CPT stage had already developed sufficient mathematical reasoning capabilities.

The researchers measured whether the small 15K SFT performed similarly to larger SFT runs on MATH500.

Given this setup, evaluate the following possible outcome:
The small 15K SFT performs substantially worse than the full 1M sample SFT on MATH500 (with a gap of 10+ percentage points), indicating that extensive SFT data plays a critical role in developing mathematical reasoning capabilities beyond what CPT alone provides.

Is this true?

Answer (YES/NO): NO